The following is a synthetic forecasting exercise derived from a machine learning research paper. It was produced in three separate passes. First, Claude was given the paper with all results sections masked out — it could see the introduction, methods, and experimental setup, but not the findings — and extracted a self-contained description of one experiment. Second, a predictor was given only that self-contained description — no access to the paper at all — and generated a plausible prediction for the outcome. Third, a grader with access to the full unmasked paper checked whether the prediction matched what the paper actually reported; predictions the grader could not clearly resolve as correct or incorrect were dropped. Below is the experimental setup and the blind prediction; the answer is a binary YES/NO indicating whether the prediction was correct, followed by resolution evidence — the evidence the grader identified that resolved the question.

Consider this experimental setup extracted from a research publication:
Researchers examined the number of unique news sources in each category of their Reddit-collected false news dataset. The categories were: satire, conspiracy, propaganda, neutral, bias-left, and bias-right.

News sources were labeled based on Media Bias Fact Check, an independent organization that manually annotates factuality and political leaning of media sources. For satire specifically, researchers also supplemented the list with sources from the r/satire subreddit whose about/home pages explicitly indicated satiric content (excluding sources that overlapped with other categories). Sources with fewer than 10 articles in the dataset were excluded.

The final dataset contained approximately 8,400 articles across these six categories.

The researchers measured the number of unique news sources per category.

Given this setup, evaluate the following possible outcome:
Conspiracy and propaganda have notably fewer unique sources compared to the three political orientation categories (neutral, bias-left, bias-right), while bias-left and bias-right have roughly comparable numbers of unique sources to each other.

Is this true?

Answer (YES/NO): NO